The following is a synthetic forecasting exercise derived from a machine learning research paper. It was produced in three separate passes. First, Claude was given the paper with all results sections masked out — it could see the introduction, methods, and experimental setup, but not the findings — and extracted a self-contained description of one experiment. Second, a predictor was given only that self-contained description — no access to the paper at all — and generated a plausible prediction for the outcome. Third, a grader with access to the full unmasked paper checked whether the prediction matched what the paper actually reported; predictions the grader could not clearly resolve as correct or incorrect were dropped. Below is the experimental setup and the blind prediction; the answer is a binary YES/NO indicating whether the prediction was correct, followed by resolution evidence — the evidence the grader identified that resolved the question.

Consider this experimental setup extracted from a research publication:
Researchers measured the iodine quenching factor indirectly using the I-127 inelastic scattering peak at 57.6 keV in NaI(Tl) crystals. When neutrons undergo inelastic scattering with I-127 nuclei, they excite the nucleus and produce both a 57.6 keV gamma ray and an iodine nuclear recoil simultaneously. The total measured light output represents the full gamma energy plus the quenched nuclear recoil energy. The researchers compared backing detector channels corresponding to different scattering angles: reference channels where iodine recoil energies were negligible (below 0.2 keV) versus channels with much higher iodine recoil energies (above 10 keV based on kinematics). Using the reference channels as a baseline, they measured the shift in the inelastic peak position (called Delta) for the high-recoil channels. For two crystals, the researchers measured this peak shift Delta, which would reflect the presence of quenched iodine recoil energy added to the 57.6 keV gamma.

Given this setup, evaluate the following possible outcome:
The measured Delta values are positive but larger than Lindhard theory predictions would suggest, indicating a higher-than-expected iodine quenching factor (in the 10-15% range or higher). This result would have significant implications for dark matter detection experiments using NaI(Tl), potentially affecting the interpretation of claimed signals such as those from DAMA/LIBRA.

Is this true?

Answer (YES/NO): NO